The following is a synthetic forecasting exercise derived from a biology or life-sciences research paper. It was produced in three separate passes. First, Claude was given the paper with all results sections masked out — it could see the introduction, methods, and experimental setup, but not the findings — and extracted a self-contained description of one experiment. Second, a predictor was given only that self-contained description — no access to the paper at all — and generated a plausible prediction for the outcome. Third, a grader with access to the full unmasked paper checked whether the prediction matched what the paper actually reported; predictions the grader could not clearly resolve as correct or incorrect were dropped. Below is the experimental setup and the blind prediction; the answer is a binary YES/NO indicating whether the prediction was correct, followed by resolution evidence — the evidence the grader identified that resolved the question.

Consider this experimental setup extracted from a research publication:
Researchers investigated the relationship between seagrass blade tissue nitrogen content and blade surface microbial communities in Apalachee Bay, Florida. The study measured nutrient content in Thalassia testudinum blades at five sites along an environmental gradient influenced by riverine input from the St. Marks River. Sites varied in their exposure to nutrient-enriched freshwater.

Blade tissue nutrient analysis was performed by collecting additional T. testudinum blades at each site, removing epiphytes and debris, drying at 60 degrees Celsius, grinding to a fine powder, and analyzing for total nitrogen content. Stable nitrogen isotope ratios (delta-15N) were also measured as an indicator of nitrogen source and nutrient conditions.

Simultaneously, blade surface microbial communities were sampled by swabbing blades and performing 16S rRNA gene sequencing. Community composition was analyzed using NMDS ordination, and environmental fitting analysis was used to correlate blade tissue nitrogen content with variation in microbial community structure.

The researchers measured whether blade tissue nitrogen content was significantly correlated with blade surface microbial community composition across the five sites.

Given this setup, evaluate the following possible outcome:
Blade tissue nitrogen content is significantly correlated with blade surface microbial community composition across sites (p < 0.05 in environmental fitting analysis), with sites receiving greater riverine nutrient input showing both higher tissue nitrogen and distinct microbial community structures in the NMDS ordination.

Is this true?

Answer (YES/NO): NO